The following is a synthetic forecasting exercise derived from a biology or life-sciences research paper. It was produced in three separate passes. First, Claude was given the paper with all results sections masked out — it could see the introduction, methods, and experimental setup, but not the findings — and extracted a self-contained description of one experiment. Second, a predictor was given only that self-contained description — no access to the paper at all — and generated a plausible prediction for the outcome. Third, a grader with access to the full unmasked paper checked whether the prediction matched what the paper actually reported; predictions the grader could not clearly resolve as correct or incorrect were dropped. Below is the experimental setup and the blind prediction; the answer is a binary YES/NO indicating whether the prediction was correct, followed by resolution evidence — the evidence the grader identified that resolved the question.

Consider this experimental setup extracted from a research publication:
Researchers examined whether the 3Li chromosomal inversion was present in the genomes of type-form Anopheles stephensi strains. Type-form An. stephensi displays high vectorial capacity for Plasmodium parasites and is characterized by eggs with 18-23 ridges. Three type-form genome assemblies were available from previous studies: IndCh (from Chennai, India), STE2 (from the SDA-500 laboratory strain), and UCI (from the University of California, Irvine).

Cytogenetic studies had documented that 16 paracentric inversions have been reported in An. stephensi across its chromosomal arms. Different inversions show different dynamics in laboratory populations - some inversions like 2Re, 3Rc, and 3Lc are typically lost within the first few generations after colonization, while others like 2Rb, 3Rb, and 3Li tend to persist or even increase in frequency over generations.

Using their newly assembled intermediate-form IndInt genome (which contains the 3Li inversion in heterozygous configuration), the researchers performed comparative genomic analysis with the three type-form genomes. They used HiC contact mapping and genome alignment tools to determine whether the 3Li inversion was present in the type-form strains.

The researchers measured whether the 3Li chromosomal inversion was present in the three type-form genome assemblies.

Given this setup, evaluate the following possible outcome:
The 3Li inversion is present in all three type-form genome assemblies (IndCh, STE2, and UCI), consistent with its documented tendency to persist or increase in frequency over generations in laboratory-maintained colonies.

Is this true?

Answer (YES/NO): NO